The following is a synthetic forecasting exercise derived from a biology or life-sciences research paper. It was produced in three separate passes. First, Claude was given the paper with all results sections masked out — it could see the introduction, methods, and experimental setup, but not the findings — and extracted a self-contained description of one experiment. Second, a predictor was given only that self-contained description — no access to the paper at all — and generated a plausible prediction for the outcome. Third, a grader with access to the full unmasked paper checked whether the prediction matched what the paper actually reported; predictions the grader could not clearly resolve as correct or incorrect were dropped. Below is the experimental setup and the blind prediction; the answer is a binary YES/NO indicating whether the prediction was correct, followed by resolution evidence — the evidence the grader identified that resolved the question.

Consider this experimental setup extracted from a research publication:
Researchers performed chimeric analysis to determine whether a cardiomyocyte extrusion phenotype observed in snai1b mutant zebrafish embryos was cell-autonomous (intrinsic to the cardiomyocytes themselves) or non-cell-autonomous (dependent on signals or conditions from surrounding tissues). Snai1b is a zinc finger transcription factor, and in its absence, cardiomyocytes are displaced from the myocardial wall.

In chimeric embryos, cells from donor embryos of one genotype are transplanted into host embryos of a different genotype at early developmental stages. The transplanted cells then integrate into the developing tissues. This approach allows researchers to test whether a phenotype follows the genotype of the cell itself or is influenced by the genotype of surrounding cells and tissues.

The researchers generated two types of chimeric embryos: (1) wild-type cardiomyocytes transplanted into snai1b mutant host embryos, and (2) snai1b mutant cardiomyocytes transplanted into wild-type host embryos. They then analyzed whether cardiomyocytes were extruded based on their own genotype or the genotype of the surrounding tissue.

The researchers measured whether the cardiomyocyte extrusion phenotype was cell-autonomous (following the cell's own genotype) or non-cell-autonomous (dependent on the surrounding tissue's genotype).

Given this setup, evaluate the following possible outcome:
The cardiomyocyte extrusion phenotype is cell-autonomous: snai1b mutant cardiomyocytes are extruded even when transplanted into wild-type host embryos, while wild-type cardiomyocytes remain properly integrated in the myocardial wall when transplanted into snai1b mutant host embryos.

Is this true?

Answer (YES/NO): YES